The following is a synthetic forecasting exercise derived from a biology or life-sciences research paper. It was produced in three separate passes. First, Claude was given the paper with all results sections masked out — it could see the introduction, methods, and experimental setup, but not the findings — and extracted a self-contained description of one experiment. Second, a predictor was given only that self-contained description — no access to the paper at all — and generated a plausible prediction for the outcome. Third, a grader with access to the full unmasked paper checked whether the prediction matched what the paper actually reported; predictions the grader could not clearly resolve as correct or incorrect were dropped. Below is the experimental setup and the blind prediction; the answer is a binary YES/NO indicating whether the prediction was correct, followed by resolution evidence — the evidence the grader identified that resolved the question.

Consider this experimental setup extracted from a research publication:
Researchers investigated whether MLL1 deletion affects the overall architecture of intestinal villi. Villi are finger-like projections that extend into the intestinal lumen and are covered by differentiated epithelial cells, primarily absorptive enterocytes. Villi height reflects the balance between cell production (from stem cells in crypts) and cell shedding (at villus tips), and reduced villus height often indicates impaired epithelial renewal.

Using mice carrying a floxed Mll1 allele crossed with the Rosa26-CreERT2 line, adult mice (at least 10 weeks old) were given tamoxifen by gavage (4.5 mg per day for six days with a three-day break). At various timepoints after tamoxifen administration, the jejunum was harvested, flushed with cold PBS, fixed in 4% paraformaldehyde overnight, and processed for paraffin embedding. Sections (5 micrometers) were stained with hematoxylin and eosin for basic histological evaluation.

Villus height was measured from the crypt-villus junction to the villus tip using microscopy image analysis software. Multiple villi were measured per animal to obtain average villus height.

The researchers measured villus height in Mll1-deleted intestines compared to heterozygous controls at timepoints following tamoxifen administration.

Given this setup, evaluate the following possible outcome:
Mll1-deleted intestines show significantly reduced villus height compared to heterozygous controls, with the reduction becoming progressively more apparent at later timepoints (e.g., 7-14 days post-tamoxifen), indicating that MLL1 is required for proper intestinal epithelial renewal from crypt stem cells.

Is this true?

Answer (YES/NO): NO